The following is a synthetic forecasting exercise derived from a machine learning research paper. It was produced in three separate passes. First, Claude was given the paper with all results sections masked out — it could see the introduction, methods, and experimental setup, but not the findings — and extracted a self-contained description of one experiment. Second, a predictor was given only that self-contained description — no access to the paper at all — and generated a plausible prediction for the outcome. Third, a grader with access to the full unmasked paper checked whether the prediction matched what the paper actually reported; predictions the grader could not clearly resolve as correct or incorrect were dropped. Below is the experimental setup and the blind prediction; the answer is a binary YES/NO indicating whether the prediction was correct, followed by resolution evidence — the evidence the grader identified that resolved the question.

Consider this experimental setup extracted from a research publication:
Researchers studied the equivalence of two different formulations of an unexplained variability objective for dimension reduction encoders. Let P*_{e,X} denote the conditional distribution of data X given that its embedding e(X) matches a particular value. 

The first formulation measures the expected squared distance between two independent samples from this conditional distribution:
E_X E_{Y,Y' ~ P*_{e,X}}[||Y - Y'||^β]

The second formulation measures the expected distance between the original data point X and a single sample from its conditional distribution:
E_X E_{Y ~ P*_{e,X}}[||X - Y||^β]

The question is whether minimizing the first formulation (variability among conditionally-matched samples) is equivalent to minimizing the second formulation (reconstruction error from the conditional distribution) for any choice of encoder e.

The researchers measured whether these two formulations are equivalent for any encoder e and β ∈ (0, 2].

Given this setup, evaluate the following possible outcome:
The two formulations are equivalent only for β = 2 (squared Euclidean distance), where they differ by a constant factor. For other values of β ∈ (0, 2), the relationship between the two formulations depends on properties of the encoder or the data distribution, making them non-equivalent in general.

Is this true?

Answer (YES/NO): NO